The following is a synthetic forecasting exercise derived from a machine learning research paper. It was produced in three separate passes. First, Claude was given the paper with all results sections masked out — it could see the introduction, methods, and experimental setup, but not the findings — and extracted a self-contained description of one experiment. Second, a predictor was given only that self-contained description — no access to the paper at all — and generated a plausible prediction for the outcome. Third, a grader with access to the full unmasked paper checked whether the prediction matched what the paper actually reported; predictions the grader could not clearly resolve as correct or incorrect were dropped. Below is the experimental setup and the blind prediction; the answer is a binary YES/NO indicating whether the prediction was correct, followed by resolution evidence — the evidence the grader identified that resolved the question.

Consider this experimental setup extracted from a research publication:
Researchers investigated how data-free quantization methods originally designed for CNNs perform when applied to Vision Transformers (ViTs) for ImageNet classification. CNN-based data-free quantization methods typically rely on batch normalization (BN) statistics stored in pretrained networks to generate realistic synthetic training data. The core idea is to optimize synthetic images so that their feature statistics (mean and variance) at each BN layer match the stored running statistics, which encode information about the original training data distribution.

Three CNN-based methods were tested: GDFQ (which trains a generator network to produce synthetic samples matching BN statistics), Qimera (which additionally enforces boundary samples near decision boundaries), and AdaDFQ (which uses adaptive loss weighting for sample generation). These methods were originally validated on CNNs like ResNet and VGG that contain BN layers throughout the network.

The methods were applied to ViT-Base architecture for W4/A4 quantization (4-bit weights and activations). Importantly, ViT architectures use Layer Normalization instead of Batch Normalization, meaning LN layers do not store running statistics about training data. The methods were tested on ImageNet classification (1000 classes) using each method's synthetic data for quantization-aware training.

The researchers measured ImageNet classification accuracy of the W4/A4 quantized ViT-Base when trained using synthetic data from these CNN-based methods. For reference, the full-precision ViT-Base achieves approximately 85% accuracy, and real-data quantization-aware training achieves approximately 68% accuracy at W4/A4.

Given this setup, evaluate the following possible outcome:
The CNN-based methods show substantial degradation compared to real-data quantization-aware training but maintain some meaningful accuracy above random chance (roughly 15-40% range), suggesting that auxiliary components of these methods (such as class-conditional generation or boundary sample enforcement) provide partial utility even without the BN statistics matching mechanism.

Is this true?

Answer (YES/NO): NO